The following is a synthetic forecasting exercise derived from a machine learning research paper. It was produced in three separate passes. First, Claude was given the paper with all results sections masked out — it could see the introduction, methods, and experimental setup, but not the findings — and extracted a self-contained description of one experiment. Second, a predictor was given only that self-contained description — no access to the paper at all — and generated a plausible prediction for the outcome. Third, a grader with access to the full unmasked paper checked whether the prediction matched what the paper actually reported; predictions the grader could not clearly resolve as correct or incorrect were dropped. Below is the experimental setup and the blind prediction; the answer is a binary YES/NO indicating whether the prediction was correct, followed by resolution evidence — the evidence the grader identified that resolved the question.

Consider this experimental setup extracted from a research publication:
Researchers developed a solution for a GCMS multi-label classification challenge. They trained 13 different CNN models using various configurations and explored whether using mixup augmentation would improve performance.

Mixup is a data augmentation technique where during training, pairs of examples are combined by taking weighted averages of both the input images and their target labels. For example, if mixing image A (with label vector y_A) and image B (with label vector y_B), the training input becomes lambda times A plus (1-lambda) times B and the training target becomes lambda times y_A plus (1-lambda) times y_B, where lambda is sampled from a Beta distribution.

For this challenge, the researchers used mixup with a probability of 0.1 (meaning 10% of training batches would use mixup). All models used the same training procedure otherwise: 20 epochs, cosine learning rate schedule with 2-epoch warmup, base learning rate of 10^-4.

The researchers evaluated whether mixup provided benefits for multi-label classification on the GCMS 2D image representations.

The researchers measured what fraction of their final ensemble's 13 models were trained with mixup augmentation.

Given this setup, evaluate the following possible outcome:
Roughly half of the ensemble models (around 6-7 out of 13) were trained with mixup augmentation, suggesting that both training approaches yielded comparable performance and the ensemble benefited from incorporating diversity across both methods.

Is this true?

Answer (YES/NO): YES